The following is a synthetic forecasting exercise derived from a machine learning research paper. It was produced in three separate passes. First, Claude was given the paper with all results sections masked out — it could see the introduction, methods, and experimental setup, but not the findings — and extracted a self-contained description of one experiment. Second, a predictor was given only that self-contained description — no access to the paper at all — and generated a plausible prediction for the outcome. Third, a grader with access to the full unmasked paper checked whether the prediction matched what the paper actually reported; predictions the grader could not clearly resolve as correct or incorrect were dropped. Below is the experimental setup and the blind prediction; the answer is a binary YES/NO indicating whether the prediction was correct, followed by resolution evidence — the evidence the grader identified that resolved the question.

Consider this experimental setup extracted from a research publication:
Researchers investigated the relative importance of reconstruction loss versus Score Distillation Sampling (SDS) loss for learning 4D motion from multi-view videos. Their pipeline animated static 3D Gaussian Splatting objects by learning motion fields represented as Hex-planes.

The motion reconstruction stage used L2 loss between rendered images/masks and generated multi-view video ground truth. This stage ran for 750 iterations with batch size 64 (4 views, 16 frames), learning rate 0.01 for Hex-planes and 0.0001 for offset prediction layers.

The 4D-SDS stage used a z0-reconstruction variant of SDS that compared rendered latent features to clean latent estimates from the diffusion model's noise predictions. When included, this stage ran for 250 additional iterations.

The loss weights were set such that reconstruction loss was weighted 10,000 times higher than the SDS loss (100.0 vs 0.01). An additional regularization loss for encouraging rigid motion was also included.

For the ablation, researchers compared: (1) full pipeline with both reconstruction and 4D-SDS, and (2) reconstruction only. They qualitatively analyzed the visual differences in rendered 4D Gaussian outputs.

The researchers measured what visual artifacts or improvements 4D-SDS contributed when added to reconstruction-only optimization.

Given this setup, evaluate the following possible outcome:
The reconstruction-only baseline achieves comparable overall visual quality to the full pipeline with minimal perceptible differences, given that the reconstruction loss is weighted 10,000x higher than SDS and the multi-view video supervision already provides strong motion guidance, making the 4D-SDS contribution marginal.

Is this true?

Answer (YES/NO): YES